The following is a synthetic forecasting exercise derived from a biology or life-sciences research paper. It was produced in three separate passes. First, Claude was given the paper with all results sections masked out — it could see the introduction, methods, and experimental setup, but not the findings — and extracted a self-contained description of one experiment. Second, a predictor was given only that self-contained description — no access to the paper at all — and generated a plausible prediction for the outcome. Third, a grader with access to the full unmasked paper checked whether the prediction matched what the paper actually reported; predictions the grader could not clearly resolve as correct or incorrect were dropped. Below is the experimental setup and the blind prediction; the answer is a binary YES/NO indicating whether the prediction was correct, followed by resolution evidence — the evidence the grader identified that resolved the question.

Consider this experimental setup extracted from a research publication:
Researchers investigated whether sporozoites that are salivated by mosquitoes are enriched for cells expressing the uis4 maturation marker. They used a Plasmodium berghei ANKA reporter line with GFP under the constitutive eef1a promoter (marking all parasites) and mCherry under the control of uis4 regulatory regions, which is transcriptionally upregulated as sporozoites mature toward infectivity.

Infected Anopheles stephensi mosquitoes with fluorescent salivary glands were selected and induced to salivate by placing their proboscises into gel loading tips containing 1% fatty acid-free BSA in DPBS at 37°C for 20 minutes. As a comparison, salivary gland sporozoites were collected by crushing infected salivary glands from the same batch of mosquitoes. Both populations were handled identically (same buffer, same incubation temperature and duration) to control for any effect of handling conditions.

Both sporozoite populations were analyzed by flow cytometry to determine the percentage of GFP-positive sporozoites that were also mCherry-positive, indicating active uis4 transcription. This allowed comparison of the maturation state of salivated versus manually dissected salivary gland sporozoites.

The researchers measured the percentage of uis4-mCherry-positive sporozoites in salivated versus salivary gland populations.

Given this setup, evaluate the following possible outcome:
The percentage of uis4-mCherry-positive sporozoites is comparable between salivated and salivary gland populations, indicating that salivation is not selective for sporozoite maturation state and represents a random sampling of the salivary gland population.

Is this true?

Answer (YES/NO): NO